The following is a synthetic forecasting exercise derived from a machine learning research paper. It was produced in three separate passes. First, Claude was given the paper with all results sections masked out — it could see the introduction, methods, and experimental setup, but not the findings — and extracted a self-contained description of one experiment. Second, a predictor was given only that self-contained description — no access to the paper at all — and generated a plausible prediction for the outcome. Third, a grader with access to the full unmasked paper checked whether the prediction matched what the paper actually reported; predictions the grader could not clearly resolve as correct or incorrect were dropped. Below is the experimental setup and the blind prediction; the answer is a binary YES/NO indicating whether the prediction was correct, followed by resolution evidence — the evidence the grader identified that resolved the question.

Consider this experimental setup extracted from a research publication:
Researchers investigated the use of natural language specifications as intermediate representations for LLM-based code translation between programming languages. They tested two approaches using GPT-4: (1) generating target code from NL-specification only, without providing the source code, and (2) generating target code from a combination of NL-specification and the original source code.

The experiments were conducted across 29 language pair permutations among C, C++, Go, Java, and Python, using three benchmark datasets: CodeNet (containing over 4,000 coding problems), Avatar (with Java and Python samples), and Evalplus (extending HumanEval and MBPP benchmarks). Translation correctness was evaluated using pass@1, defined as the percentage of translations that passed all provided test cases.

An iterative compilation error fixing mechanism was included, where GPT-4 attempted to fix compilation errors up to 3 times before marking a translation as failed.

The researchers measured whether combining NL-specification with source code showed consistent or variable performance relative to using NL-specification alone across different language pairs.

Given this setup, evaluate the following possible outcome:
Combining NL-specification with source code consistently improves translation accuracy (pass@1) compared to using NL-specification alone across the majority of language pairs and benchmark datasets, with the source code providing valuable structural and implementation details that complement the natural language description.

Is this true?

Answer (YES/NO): NO